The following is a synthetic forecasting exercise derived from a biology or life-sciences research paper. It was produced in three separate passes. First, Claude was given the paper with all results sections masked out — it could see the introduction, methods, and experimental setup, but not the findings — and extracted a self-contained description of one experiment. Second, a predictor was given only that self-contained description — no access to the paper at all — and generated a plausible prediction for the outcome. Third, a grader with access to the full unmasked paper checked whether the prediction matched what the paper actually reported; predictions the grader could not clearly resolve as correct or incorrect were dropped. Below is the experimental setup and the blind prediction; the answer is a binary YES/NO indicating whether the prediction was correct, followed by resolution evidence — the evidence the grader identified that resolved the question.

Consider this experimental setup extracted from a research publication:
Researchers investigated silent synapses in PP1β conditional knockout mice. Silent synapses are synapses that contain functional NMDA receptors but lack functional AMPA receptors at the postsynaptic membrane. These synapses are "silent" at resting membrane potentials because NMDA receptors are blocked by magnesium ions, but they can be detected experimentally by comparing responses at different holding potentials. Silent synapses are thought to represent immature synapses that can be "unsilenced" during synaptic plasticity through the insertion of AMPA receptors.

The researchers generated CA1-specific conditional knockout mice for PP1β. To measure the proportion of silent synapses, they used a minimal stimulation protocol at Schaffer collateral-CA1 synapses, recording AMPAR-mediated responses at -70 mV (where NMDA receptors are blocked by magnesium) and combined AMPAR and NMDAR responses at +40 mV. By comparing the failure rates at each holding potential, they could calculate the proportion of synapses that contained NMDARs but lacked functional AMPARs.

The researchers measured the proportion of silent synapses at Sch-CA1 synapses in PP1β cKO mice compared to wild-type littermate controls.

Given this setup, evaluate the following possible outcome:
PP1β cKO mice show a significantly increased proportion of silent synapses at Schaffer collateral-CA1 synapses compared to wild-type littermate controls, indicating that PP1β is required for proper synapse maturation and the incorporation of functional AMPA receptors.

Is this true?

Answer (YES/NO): NO